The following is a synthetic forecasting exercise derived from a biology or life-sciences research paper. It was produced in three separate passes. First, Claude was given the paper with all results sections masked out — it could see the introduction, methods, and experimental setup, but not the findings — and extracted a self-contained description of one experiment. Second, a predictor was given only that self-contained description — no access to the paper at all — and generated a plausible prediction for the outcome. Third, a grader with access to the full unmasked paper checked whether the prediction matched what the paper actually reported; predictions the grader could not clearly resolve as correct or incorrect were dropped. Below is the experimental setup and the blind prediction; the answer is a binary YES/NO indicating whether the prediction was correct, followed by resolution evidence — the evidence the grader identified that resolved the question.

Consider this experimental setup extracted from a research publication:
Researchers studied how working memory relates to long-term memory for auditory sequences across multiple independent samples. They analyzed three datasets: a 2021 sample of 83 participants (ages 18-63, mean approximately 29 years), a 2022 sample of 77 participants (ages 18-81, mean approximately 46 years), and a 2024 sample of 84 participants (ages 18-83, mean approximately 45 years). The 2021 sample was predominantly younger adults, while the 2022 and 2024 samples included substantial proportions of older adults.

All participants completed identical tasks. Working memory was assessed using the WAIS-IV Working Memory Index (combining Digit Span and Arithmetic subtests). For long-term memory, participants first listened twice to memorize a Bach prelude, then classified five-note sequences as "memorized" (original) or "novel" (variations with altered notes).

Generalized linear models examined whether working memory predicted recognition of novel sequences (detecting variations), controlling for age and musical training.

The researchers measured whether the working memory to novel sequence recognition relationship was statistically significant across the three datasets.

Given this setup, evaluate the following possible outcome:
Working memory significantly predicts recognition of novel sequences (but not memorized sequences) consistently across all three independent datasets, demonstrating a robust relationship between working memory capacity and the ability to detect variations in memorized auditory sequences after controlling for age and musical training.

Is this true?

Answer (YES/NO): NO